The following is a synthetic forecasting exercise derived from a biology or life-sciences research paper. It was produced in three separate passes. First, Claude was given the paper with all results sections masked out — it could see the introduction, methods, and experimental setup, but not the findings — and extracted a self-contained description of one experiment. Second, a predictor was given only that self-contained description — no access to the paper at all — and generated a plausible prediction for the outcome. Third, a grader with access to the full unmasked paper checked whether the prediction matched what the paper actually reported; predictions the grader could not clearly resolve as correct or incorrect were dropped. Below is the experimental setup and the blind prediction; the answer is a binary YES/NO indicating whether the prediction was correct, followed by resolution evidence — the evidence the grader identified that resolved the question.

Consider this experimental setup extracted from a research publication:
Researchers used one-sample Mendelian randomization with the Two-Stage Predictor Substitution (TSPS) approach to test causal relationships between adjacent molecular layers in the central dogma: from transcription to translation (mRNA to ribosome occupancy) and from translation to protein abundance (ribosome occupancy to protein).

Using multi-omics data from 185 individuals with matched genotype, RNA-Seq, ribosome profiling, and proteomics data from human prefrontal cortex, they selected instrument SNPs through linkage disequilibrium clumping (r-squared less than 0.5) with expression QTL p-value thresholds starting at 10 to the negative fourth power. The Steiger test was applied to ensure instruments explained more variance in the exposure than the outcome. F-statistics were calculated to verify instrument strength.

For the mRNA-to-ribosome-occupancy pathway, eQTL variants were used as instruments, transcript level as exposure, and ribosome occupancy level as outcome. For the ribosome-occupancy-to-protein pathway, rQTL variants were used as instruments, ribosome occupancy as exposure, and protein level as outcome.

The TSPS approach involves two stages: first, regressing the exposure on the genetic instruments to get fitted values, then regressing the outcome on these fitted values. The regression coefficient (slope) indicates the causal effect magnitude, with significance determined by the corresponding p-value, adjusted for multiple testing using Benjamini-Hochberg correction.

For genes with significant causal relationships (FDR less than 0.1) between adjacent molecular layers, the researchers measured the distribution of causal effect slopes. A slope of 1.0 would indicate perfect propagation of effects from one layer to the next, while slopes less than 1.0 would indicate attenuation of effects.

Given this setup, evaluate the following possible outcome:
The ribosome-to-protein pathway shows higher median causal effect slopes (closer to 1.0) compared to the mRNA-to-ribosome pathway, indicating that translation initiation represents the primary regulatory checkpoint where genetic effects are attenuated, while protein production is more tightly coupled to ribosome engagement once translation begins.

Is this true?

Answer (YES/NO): NO